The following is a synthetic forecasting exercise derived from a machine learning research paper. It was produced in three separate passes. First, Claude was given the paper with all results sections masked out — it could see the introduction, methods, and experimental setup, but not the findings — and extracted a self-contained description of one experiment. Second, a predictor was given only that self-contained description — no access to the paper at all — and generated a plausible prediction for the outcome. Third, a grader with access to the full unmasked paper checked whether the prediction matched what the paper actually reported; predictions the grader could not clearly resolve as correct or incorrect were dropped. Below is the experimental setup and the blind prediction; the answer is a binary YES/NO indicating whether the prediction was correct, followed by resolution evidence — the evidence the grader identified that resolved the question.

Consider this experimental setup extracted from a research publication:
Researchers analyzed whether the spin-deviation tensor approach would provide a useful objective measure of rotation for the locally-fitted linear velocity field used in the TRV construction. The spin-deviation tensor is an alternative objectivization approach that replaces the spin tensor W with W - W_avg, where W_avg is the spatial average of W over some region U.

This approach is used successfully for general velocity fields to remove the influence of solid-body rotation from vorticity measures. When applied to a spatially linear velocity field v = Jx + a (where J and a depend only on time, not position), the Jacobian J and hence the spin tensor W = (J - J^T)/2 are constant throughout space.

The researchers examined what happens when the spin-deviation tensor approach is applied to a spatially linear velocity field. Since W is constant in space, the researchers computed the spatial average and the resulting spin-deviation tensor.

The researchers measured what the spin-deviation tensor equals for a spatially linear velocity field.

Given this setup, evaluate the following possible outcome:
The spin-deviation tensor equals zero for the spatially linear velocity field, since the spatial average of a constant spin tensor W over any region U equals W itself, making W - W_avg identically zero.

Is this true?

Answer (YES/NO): YES